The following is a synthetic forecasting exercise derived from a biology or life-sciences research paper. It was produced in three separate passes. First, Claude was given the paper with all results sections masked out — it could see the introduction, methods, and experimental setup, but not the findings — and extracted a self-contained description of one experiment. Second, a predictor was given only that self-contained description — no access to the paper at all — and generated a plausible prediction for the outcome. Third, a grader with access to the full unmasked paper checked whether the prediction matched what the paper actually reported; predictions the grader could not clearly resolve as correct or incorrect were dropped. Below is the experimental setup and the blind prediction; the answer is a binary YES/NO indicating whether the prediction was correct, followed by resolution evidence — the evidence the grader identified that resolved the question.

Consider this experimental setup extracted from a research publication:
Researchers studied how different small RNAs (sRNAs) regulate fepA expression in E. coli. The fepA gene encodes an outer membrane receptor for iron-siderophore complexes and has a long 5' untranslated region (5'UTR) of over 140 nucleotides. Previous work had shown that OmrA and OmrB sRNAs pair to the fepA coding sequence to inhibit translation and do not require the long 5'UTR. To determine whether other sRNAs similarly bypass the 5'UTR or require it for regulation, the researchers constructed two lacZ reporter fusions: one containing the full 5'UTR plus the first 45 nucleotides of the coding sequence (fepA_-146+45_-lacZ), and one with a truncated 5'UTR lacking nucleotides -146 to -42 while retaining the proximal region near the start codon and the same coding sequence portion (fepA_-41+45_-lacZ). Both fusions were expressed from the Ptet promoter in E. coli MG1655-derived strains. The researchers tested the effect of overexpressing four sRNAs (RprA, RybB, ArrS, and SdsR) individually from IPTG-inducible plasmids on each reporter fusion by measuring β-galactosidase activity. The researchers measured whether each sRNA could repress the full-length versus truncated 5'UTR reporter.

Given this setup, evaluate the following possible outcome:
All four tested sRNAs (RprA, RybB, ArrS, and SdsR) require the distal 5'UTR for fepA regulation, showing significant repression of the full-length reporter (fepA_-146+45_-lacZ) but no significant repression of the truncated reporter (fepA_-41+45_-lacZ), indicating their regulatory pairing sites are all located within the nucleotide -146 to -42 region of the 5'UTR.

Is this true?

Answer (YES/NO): NO